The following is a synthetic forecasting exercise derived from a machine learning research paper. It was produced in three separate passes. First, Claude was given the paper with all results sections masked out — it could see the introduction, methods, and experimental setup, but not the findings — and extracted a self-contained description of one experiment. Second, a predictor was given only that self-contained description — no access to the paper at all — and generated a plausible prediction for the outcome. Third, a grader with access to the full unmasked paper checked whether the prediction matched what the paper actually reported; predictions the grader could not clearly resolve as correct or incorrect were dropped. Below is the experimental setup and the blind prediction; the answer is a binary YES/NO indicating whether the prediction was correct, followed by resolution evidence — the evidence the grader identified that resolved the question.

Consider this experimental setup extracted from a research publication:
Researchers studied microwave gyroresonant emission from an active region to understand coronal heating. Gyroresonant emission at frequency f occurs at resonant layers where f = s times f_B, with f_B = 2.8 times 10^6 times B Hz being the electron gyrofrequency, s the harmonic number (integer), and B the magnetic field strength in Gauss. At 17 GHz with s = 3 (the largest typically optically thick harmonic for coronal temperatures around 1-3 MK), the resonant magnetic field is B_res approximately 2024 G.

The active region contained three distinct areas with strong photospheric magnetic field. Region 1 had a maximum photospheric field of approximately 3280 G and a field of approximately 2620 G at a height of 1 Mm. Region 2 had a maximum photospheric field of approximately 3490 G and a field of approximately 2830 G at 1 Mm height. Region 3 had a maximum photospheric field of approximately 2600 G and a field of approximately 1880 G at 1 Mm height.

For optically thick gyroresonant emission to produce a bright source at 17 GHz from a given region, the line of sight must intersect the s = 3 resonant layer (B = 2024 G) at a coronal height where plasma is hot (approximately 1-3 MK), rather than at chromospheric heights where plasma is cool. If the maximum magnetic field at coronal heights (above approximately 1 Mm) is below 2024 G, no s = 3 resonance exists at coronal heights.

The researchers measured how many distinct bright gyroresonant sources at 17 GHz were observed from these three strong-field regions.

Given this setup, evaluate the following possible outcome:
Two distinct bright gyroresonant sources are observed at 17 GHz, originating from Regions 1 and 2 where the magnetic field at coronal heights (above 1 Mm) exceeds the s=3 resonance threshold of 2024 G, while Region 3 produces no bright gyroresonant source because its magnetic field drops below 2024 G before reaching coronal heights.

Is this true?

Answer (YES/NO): YES